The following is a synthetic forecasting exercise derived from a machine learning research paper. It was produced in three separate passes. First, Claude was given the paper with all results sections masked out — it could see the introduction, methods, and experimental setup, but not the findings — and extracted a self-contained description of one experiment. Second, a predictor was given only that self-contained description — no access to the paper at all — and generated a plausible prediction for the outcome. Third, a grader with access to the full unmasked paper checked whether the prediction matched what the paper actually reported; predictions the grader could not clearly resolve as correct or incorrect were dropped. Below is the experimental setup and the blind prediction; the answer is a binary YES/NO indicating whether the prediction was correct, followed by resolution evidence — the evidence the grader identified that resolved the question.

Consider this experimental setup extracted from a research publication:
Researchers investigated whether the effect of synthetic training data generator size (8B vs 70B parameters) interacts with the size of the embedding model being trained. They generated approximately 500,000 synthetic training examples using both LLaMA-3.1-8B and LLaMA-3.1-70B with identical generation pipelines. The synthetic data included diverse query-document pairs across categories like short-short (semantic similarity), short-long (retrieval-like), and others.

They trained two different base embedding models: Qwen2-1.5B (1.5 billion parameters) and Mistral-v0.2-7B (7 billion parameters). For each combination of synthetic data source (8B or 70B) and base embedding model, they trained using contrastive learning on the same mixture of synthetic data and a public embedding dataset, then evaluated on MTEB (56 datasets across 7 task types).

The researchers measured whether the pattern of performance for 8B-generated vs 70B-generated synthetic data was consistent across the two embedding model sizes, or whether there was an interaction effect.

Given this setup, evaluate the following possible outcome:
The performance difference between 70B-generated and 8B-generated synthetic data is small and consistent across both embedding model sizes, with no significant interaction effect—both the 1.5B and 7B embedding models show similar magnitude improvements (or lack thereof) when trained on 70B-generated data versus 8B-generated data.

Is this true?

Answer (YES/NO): YES